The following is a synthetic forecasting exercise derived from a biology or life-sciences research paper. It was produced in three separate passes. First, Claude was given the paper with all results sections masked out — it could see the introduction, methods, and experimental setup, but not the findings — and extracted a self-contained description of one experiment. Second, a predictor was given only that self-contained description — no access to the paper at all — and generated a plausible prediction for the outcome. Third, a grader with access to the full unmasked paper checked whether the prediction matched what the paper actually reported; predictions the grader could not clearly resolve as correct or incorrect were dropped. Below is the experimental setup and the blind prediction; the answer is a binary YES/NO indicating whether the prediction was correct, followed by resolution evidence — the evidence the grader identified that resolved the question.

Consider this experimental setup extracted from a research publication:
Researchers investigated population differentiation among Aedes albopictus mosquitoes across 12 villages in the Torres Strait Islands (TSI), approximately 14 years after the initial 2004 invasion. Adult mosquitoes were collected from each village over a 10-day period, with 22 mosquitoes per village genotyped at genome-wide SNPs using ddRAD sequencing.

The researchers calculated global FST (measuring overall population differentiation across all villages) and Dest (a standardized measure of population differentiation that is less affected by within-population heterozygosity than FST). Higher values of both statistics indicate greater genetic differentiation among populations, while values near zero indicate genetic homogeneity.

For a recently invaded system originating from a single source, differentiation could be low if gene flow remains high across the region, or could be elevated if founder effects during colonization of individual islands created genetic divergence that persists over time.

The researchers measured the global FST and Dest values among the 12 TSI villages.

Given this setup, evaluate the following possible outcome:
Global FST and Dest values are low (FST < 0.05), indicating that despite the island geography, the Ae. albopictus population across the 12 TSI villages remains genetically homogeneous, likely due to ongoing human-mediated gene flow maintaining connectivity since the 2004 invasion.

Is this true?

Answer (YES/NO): YES